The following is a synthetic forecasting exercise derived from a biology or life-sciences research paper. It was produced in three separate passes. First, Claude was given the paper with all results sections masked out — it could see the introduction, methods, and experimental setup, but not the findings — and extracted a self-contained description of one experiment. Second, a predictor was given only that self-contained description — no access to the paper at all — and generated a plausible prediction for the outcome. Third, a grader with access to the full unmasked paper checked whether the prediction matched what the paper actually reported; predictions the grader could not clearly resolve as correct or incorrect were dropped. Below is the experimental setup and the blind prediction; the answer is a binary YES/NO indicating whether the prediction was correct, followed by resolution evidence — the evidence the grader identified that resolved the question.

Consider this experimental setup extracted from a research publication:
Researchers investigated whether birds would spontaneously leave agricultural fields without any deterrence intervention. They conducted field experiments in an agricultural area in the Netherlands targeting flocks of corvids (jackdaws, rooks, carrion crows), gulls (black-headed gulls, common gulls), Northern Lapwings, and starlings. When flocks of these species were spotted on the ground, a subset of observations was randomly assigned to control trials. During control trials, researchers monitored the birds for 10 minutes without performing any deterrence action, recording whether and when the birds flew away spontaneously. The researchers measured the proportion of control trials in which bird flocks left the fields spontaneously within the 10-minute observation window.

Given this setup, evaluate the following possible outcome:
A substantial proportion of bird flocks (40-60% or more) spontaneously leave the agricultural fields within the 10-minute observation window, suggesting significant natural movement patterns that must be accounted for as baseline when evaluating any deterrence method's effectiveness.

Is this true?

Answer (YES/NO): NO